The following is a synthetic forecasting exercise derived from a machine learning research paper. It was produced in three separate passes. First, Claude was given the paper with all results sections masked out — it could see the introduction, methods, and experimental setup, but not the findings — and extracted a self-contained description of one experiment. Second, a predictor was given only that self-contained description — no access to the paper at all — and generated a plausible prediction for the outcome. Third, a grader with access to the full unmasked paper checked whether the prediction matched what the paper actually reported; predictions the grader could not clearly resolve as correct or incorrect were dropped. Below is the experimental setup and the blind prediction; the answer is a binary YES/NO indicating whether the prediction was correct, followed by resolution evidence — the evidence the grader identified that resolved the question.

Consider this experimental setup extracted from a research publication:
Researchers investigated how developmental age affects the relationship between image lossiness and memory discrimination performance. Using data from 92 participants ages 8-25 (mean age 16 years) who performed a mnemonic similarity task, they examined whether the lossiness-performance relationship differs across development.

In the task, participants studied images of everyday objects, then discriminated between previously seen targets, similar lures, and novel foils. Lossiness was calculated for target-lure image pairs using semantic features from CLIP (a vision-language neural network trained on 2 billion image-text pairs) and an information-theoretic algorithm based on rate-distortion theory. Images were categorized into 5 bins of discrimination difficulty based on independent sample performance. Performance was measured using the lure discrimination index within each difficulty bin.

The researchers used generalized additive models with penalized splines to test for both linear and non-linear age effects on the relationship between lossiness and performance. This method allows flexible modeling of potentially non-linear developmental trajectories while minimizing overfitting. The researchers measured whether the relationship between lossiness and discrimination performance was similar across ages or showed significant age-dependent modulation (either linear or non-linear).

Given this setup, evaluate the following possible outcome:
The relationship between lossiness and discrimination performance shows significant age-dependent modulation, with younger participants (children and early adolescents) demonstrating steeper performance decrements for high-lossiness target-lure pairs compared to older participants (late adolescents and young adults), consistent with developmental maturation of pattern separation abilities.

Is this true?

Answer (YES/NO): NO